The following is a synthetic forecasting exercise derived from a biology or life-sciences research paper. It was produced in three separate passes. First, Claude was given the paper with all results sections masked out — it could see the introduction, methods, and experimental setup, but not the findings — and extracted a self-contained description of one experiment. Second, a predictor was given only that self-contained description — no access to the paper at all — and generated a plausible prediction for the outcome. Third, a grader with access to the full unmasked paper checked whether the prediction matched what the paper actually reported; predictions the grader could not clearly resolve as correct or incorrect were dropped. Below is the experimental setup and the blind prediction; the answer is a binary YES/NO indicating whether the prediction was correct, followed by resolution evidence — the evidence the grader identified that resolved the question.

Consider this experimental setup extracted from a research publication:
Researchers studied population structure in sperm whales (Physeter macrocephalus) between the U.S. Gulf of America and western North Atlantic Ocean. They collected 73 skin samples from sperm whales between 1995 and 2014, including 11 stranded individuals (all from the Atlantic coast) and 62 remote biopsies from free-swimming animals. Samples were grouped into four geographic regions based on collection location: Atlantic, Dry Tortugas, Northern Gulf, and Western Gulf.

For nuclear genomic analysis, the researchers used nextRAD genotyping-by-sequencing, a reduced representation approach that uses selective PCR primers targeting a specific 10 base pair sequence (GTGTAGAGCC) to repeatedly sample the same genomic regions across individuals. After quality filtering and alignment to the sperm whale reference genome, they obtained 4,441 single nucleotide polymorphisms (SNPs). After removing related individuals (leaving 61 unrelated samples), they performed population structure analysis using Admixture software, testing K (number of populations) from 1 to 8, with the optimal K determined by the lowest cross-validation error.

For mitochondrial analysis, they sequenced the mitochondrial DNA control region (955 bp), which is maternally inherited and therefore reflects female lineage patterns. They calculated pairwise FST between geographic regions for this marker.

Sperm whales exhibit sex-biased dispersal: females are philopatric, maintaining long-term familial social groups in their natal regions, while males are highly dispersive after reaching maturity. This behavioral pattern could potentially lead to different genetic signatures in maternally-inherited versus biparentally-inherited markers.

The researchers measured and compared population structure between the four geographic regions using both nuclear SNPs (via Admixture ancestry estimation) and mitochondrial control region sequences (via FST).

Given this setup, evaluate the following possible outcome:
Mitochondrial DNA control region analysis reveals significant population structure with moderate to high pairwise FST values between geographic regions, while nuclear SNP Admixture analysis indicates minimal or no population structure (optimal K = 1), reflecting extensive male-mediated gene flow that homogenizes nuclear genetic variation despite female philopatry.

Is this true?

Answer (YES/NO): YES